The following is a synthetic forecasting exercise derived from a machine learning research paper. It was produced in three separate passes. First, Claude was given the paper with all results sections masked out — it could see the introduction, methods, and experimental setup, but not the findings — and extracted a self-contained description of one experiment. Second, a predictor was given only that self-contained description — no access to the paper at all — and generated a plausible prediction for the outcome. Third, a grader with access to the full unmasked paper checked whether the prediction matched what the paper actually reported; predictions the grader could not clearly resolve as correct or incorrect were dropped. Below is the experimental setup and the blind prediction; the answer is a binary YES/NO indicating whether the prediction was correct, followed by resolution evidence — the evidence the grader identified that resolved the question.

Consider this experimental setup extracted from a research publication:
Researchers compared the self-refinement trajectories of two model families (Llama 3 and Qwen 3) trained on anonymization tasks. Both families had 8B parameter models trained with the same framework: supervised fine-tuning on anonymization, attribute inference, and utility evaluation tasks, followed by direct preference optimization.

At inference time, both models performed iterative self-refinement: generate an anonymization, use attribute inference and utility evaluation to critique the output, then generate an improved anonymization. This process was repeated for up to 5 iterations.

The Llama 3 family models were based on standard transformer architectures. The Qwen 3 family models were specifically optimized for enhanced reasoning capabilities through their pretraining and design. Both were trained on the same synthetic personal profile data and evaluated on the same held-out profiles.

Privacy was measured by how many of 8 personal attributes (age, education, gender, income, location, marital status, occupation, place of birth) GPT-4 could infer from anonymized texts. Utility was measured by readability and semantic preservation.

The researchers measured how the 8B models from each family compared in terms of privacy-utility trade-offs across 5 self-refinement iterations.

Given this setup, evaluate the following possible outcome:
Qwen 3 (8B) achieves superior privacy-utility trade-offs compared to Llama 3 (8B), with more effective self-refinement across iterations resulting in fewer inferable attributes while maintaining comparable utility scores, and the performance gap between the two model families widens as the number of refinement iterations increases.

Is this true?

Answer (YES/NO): NO